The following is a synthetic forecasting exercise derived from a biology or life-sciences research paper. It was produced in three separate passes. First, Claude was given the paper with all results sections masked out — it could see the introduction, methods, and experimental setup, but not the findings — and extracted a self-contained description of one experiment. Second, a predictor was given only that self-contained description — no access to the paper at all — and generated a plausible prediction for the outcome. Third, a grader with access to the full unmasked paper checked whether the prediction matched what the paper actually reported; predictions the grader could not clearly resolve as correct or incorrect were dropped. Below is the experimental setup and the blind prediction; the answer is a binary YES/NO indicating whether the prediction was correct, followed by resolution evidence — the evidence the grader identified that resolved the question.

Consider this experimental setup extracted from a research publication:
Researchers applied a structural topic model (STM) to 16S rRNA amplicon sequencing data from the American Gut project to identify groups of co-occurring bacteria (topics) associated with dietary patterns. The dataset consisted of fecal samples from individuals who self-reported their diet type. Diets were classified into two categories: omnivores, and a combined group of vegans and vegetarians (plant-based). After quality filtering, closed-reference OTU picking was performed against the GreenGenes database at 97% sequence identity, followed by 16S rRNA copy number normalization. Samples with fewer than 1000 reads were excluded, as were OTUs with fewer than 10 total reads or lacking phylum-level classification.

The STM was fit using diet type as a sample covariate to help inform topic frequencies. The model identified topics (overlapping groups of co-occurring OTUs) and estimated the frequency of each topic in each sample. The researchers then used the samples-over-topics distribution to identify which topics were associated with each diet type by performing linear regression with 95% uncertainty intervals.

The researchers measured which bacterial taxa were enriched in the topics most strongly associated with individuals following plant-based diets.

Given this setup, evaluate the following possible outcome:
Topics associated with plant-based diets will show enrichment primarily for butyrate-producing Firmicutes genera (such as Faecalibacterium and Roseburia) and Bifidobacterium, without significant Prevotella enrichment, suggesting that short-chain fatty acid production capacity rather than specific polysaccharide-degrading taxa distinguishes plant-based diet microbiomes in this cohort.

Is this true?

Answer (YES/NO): NO